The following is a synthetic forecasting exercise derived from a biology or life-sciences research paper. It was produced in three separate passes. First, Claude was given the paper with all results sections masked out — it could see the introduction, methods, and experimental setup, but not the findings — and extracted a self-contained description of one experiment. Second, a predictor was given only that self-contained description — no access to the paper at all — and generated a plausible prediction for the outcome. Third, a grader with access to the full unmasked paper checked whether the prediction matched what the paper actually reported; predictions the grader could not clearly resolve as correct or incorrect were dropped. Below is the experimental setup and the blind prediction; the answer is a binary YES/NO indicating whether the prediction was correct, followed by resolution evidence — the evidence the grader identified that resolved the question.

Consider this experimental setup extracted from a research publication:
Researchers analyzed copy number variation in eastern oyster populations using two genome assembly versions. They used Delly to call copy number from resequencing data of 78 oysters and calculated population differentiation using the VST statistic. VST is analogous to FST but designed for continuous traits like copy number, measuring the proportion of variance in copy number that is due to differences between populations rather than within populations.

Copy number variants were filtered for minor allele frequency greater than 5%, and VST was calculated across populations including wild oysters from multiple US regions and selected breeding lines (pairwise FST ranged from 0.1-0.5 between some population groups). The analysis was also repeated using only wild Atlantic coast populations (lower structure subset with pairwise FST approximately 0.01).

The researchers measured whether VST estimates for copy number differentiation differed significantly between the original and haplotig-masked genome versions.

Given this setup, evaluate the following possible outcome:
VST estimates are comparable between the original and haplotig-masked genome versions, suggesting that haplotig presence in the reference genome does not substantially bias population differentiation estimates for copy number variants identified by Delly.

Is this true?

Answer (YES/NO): YES